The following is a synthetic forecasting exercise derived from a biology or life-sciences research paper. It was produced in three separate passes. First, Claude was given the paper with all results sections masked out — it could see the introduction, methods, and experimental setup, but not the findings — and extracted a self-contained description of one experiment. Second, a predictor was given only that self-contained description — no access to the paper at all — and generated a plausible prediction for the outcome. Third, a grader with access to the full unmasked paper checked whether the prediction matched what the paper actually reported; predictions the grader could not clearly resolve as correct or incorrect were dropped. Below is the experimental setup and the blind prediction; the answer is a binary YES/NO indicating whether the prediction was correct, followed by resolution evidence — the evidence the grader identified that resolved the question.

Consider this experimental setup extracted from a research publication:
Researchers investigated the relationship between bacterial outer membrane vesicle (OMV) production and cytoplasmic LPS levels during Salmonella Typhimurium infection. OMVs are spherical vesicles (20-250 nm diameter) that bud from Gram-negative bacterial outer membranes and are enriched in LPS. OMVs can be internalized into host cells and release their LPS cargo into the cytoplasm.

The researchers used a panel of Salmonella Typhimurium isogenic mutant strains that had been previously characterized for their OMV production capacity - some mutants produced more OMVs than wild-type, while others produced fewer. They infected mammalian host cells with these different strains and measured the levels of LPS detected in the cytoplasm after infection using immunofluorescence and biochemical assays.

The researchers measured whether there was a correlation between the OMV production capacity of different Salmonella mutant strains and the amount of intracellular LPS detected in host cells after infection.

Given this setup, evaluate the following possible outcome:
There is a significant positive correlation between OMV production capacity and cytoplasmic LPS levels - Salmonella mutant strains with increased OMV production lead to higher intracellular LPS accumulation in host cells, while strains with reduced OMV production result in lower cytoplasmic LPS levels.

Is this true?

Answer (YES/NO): YES